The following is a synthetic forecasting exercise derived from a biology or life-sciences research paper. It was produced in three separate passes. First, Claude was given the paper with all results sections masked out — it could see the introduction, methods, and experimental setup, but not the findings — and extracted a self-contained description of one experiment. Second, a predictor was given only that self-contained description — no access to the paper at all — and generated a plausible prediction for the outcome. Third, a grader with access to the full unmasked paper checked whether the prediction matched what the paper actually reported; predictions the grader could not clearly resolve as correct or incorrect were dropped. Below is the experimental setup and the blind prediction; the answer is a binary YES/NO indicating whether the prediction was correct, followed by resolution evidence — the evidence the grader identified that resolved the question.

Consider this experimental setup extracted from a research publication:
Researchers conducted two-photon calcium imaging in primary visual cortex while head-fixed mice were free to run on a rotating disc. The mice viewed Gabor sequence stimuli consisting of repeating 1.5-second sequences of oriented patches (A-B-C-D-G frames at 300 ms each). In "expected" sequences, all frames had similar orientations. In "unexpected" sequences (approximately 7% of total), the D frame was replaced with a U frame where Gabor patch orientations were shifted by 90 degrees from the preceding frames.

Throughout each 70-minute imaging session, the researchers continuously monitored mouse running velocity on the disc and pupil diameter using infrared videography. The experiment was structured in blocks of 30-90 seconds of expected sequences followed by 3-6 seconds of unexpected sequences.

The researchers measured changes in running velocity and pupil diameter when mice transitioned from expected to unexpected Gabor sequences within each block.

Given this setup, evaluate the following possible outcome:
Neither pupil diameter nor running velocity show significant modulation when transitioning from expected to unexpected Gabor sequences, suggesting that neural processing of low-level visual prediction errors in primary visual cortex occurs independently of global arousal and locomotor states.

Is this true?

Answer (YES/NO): YES